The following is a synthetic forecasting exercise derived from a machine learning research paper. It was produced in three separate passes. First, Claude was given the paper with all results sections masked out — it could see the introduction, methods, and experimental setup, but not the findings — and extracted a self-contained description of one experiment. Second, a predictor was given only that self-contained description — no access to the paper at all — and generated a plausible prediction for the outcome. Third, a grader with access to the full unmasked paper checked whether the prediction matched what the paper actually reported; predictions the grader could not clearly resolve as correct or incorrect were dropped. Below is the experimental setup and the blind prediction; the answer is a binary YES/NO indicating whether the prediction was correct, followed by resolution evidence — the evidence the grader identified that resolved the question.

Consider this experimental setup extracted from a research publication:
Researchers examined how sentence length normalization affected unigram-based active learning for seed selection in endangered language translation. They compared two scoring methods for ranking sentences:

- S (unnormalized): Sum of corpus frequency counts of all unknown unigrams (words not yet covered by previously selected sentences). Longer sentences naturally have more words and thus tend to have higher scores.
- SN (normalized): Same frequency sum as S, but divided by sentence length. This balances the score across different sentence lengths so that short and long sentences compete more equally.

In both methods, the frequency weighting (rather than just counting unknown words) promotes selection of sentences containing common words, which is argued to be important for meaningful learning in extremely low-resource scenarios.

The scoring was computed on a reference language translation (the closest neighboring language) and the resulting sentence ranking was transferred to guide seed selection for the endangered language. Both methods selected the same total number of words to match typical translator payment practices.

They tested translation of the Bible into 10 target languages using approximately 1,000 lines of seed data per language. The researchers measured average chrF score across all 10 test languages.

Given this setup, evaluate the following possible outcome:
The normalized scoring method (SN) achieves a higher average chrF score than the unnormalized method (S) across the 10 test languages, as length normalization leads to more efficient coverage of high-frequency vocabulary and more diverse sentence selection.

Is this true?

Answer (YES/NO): YES